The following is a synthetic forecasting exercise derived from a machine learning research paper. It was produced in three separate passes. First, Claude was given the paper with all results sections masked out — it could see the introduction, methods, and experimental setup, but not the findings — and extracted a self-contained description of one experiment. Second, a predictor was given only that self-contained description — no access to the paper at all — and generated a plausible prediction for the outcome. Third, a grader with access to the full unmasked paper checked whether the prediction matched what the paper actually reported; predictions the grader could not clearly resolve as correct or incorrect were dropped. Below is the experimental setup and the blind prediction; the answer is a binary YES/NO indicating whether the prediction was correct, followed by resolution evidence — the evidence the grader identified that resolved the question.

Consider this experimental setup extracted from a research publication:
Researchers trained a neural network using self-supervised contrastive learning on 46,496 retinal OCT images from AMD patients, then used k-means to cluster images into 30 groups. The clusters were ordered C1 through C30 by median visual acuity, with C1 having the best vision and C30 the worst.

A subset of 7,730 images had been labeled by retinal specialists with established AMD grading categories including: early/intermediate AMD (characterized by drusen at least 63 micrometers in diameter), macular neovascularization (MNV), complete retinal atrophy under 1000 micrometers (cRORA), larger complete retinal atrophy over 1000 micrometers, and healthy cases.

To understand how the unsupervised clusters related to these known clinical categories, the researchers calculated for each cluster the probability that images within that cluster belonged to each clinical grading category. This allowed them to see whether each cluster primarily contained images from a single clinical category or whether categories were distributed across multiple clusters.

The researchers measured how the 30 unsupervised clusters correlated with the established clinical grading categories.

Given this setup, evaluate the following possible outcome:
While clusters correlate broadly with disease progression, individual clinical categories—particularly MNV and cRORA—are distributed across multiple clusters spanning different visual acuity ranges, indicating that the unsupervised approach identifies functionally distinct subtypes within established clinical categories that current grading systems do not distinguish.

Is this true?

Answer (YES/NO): YES